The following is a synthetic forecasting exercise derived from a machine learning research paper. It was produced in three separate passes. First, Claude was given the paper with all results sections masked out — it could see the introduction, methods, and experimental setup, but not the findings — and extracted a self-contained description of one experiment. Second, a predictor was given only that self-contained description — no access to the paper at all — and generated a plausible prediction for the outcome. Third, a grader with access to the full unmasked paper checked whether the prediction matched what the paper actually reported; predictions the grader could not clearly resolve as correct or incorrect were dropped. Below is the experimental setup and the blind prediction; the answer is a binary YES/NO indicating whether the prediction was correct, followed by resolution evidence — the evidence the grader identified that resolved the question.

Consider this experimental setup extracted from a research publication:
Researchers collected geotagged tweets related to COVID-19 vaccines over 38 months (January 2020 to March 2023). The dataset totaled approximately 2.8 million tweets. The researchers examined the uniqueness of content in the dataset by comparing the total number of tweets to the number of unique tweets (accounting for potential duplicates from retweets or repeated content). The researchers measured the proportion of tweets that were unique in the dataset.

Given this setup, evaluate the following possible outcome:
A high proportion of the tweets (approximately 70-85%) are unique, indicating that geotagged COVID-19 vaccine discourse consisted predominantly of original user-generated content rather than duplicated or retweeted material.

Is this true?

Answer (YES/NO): NO